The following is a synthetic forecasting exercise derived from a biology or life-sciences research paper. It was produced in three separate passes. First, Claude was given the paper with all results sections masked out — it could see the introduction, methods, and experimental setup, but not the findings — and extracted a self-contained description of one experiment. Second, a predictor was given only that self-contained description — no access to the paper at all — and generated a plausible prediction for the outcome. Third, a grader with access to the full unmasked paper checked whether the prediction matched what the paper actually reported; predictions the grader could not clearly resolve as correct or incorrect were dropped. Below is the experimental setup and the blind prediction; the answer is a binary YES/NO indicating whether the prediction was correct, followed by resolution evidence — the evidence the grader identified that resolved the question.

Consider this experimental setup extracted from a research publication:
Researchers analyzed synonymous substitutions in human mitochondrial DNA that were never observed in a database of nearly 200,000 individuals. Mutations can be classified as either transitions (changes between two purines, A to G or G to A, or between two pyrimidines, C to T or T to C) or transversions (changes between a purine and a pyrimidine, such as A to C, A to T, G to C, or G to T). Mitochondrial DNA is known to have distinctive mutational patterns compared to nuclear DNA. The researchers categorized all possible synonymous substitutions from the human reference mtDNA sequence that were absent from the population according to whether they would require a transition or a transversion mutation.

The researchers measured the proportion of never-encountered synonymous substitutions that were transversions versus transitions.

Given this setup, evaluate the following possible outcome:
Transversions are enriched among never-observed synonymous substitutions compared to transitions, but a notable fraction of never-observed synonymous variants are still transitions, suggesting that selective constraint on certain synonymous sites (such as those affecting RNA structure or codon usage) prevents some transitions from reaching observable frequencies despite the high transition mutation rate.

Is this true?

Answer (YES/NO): NO